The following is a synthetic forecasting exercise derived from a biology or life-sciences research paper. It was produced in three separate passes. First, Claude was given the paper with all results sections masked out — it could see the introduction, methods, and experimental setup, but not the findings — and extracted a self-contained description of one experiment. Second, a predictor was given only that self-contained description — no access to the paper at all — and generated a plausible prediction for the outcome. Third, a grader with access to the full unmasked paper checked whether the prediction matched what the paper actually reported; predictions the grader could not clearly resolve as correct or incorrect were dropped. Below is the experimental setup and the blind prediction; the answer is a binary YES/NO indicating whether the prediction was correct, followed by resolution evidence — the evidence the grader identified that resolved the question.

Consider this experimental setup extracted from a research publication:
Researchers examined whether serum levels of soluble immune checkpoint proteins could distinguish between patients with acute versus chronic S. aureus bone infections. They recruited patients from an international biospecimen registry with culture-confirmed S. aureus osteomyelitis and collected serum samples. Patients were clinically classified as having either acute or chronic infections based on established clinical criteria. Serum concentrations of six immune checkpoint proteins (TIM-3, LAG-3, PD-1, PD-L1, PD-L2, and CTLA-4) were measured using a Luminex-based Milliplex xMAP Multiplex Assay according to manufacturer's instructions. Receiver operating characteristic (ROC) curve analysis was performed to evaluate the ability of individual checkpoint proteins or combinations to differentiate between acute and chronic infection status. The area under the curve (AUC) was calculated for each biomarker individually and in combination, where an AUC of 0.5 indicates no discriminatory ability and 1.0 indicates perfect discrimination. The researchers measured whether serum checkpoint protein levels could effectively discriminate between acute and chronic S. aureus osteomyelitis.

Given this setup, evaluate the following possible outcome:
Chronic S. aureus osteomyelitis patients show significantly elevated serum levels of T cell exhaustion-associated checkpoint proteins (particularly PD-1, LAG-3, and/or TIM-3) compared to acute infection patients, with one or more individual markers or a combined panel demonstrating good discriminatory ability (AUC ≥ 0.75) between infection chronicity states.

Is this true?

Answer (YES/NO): NO